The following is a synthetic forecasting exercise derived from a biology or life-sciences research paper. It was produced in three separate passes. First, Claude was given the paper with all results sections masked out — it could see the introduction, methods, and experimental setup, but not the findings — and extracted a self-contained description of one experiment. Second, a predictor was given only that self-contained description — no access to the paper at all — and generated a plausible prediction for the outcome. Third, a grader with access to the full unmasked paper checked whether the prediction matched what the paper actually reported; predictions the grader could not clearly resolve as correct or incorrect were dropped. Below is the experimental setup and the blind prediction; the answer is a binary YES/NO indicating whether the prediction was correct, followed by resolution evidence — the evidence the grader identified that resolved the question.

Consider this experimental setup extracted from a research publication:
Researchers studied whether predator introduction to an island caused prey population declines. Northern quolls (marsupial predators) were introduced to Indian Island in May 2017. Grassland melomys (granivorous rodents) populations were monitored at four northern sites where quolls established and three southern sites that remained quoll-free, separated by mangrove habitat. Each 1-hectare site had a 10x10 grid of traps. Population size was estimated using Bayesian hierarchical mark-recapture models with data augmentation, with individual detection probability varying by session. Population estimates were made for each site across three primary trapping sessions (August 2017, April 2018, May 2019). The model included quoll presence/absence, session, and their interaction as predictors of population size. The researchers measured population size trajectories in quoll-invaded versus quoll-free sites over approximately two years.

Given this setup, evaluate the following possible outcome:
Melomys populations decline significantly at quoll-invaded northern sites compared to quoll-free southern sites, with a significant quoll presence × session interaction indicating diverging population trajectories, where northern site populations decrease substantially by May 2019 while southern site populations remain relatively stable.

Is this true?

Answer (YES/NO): YES